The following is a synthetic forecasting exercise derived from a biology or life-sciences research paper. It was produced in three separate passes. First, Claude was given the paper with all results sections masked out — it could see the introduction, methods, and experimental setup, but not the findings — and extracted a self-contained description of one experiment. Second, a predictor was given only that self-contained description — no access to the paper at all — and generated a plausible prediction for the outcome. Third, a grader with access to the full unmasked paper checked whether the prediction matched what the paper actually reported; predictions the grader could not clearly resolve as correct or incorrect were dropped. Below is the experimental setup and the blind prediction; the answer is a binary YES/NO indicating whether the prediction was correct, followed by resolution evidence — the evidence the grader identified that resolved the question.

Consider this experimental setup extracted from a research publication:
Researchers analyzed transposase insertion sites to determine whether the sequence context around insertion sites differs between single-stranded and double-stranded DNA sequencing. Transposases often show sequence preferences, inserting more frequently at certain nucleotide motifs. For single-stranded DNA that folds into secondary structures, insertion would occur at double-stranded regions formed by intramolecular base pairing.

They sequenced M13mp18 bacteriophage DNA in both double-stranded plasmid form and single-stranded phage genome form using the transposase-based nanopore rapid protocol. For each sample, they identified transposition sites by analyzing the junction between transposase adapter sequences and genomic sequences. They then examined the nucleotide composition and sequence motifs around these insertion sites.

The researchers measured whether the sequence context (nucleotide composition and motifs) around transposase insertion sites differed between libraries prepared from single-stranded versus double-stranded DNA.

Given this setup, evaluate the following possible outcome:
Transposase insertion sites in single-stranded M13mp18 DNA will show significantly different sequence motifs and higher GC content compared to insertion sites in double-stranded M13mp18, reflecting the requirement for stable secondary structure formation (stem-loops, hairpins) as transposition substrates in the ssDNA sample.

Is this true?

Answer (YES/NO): NO